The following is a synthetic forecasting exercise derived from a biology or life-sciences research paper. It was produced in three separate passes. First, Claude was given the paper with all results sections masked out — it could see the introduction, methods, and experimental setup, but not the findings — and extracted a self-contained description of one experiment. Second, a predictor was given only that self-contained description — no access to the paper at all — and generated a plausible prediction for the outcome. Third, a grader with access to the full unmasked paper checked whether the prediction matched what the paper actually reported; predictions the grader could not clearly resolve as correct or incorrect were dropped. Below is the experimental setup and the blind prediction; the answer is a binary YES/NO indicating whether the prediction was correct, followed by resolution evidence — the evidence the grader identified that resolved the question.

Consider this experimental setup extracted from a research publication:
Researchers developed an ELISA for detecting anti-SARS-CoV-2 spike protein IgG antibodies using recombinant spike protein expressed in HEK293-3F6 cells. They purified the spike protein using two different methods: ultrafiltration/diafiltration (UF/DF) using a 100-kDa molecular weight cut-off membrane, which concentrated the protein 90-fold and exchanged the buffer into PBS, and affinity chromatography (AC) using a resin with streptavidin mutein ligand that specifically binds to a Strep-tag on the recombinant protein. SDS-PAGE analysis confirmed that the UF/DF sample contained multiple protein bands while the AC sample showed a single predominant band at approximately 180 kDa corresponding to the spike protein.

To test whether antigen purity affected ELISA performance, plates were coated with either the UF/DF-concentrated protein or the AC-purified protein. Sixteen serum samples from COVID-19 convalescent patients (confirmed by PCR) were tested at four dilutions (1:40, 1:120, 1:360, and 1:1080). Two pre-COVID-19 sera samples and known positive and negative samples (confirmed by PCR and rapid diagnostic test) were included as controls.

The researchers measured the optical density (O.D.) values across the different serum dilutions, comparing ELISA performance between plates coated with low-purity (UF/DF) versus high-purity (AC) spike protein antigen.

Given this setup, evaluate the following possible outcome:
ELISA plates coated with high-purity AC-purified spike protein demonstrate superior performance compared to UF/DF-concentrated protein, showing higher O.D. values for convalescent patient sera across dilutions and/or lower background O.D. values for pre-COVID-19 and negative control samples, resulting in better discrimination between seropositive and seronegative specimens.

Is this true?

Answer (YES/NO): YES